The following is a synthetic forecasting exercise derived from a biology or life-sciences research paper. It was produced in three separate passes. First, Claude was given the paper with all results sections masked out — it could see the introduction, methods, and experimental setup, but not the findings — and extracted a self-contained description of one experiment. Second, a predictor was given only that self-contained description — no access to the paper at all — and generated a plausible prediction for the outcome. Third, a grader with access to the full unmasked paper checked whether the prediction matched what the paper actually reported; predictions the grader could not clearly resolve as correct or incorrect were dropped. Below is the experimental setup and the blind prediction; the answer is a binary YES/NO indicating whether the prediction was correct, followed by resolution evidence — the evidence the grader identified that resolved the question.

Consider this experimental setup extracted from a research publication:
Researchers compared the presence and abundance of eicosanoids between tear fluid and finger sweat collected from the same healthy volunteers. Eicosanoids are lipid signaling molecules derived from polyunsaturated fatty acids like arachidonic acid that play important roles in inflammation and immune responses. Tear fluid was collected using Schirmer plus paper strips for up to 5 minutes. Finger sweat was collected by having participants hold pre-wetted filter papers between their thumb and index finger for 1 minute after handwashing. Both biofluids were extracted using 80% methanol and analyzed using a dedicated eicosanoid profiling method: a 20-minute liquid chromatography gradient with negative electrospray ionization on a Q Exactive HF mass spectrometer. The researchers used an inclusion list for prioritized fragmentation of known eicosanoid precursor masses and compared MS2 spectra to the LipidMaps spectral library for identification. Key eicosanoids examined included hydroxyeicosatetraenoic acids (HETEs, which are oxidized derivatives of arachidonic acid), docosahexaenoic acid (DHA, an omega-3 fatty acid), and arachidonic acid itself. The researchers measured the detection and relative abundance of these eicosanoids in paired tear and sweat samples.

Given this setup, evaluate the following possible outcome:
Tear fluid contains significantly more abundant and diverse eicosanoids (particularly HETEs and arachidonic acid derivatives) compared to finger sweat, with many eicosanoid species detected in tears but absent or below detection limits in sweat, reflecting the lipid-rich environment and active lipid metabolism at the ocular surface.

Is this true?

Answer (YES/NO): YES